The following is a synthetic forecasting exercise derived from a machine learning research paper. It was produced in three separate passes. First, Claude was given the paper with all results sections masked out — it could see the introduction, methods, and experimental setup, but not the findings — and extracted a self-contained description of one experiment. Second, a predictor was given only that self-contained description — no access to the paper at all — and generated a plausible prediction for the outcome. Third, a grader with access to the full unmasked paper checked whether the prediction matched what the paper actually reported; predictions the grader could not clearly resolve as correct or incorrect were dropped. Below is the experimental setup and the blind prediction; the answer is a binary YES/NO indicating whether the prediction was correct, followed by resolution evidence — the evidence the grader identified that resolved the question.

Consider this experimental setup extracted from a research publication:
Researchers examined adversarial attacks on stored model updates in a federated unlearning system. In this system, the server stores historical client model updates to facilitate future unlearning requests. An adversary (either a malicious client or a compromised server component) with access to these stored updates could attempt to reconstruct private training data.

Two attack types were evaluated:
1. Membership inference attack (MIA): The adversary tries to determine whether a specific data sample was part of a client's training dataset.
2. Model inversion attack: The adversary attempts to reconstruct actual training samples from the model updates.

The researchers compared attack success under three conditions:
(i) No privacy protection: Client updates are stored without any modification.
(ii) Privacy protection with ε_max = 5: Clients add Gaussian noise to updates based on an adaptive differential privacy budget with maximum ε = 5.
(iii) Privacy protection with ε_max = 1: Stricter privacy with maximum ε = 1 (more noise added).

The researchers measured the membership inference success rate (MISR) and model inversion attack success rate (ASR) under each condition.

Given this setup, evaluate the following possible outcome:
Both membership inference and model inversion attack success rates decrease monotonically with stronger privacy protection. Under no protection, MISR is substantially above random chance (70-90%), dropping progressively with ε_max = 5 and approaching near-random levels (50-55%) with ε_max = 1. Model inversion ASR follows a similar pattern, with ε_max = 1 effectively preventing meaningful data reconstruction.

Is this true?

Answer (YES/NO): NO